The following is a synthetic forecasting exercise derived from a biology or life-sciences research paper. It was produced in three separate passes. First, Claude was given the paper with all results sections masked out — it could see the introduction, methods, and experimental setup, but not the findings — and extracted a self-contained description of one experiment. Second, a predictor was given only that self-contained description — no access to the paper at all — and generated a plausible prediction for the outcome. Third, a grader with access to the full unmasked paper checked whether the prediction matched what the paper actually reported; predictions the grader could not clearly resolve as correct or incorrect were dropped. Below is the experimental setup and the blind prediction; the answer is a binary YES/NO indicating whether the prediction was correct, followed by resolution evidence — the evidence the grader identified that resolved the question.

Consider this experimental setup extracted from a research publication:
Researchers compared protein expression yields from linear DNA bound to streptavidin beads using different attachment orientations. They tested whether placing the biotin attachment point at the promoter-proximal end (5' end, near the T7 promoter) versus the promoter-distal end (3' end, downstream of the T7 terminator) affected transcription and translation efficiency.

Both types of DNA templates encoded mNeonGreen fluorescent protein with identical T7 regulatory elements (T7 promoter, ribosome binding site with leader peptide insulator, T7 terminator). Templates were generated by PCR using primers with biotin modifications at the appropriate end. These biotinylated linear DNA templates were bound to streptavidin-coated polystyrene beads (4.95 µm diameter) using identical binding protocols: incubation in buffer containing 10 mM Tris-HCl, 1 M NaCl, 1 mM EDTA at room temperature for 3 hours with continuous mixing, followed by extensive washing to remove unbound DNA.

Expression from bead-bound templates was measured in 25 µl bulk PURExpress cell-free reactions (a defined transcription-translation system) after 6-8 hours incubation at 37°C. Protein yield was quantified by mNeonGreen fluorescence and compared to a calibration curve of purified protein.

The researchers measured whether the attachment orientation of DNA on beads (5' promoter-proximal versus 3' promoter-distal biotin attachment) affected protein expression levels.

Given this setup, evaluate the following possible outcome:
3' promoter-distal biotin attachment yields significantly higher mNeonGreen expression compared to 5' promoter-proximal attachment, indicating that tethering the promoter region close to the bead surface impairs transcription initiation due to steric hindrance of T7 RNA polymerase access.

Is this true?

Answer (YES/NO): NO